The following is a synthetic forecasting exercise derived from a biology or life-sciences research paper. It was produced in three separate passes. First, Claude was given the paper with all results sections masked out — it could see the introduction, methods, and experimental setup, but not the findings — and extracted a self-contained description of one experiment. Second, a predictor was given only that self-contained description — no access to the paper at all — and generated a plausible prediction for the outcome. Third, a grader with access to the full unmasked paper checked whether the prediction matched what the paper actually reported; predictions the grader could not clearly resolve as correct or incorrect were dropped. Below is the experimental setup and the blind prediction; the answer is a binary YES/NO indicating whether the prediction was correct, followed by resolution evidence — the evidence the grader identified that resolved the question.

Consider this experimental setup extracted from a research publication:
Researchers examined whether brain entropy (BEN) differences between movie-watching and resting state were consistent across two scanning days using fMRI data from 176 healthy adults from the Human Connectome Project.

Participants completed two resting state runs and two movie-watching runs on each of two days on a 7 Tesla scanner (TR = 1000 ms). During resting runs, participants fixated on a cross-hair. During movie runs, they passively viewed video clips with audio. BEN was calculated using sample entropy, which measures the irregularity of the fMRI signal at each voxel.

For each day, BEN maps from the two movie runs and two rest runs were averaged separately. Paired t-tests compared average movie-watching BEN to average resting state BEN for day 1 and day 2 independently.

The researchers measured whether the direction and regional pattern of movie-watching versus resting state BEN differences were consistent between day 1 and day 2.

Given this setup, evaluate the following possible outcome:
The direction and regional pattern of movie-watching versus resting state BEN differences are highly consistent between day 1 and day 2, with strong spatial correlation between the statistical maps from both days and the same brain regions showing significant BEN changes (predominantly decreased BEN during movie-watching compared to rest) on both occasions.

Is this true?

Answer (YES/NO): NO